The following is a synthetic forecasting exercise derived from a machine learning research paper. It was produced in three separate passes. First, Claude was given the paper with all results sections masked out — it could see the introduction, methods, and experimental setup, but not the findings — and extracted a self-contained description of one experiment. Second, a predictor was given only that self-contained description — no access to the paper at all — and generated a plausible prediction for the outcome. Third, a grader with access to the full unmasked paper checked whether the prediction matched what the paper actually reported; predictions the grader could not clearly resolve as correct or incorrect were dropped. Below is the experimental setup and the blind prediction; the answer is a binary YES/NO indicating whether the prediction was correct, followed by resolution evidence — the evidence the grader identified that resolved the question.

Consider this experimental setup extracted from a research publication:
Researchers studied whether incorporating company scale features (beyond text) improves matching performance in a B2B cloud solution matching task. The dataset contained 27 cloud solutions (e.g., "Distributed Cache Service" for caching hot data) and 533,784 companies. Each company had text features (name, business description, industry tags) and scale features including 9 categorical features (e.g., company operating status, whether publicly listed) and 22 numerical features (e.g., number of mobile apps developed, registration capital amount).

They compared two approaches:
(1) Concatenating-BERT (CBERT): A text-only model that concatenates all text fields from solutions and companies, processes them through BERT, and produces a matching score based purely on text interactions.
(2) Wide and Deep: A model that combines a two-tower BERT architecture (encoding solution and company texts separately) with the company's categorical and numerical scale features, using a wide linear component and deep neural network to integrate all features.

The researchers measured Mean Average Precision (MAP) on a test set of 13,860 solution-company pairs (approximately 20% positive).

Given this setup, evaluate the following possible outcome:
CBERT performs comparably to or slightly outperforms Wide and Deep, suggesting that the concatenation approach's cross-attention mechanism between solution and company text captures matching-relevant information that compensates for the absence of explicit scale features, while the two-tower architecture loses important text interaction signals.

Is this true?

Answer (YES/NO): NO